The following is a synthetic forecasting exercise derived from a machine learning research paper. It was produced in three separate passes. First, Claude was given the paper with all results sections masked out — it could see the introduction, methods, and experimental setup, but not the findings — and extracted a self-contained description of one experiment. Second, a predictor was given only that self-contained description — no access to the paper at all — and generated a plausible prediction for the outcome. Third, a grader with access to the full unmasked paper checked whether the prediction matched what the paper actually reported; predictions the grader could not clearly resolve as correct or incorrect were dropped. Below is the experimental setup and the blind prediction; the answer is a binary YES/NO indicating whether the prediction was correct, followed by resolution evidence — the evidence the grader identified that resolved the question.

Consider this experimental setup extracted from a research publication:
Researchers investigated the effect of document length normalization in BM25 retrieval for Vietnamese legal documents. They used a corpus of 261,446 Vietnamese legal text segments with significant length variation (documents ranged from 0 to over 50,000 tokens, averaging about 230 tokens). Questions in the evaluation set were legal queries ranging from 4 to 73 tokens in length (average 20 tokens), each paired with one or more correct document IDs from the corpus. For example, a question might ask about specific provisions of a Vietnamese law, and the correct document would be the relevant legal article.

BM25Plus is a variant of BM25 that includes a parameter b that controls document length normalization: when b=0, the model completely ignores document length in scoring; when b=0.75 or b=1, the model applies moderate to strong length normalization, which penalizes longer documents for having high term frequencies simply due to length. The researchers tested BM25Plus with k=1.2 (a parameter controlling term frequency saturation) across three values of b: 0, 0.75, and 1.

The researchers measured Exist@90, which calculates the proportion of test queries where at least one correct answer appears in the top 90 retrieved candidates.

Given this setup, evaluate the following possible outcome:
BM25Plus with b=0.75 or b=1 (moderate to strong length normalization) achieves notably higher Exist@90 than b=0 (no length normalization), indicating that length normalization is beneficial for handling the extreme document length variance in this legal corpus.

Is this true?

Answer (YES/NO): YES